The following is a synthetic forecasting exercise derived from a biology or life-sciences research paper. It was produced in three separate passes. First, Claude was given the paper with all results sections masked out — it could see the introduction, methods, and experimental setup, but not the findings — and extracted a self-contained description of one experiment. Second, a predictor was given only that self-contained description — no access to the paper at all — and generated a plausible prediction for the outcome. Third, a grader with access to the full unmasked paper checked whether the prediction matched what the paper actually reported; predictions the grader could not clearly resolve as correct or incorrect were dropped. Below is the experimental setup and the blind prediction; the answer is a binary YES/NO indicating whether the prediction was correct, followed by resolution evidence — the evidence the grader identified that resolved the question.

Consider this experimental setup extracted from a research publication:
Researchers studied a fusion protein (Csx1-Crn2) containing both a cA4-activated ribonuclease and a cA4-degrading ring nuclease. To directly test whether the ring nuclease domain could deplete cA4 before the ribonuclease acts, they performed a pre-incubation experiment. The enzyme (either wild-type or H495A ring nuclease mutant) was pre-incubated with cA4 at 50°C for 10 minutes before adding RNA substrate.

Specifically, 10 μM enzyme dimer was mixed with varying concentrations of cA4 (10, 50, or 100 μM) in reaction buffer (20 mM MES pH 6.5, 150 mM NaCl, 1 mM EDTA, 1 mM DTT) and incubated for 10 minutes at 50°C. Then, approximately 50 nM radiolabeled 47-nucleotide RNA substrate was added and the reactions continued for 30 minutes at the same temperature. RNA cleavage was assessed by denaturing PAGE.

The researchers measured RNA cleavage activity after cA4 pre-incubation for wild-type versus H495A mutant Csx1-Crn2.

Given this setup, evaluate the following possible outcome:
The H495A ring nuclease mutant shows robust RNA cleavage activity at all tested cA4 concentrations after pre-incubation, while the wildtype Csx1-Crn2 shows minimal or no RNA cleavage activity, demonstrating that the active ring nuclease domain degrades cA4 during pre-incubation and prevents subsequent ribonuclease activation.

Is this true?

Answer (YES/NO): NO